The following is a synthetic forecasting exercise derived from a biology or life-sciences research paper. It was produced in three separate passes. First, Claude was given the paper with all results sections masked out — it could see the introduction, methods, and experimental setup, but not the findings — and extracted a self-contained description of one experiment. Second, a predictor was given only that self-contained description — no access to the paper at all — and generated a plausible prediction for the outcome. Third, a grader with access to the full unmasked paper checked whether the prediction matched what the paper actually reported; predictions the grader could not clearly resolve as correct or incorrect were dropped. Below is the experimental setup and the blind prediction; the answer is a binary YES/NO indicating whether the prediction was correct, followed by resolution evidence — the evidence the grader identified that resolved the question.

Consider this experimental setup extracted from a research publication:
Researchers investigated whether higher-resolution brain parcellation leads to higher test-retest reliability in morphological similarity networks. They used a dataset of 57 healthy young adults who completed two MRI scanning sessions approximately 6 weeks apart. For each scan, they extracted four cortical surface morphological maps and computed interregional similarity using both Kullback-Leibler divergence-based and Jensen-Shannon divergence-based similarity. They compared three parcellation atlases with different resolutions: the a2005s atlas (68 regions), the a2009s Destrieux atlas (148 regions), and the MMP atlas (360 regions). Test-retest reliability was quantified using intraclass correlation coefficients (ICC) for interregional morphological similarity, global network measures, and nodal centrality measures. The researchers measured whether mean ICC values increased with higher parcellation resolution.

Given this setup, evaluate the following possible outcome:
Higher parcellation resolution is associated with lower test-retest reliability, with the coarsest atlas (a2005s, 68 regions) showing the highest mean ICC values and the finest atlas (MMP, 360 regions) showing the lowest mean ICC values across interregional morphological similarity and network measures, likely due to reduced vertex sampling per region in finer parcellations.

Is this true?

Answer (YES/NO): NO